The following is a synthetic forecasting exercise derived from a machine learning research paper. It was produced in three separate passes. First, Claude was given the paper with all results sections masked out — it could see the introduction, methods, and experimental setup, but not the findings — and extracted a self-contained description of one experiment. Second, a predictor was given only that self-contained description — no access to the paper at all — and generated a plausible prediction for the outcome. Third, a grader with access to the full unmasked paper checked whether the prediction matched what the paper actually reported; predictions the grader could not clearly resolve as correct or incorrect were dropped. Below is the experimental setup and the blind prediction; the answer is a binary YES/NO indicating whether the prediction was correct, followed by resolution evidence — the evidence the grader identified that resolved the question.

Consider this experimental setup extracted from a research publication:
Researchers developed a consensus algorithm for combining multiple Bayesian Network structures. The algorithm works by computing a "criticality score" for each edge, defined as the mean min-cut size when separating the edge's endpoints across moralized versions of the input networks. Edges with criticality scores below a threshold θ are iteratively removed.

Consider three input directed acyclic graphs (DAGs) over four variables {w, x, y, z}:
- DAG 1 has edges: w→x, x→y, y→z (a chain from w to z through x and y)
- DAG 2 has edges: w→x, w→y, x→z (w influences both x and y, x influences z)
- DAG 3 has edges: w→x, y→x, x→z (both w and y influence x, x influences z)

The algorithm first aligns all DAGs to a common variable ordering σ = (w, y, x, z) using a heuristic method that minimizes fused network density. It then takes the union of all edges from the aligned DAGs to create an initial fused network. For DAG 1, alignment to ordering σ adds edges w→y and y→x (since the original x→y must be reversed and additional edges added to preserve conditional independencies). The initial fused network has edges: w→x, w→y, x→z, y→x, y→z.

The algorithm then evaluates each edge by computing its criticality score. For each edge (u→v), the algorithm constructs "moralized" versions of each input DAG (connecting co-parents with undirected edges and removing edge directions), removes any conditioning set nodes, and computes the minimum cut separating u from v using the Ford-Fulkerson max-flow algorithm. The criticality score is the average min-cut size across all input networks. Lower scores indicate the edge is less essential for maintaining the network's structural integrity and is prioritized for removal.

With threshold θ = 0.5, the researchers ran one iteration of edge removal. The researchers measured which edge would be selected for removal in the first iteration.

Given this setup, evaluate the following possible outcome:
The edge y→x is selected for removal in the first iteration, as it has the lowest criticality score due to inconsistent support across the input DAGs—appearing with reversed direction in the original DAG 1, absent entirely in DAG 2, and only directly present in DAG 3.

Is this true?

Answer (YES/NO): NO